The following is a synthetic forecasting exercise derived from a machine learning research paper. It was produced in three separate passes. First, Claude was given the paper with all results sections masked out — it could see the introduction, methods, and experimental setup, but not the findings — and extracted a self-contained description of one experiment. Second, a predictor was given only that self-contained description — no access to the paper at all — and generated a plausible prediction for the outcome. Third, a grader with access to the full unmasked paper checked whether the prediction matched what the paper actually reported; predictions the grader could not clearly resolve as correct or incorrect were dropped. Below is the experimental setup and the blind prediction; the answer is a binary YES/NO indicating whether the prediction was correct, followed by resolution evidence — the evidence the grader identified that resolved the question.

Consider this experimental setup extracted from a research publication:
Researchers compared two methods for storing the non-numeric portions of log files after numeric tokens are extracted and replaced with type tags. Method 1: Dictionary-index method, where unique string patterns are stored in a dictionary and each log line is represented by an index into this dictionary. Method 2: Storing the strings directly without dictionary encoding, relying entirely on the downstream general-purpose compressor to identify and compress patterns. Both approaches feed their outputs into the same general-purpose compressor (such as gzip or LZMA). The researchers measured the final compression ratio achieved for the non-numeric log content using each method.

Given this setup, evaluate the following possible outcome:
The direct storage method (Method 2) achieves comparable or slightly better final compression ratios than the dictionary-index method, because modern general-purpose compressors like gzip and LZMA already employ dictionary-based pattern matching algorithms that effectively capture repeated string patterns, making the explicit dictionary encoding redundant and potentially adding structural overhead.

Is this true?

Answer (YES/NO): NO